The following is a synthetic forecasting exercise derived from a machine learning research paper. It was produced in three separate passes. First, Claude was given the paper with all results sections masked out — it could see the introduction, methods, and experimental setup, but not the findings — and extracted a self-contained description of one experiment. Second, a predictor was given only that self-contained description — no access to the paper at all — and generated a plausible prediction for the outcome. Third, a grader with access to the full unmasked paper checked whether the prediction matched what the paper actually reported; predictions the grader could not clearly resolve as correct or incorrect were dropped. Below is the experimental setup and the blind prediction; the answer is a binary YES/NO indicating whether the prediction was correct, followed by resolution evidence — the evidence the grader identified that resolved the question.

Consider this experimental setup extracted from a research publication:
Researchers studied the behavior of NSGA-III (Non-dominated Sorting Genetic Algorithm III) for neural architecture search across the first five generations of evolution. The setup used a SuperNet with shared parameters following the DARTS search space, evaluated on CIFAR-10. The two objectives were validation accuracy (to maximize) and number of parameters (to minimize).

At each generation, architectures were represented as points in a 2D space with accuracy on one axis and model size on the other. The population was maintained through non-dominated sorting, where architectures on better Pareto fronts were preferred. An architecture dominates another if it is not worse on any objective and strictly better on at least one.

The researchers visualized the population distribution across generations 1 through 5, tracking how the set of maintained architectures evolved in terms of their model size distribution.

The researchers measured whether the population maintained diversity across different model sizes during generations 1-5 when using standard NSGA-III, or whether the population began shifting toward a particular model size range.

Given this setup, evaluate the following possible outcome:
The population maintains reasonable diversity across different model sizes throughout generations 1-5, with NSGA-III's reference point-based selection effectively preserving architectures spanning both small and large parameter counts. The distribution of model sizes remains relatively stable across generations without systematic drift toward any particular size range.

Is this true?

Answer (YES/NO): NO